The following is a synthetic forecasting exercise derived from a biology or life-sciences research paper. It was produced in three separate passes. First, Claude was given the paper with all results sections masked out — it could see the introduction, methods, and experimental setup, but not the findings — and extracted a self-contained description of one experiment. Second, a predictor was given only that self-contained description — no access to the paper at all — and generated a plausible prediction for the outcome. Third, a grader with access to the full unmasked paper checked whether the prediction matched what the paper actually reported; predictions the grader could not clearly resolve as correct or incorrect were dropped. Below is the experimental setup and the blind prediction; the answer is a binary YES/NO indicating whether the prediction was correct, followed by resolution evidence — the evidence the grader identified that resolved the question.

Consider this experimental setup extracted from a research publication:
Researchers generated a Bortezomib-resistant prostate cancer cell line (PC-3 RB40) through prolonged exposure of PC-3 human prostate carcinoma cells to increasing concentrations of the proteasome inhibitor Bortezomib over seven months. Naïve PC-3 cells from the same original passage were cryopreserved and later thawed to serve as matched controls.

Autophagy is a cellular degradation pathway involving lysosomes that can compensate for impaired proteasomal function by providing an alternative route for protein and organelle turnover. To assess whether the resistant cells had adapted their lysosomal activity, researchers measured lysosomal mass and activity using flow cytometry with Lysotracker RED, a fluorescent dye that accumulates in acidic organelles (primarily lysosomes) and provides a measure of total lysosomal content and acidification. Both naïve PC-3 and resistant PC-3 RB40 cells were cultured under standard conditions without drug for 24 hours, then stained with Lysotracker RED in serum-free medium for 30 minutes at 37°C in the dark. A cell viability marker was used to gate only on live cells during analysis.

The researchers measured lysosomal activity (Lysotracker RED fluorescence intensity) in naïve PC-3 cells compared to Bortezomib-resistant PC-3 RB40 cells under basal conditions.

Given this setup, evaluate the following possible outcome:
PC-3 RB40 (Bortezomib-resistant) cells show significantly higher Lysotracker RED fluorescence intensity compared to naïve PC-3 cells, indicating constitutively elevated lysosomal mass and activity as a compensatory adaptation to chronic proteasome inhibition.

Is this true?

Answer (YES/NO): YES